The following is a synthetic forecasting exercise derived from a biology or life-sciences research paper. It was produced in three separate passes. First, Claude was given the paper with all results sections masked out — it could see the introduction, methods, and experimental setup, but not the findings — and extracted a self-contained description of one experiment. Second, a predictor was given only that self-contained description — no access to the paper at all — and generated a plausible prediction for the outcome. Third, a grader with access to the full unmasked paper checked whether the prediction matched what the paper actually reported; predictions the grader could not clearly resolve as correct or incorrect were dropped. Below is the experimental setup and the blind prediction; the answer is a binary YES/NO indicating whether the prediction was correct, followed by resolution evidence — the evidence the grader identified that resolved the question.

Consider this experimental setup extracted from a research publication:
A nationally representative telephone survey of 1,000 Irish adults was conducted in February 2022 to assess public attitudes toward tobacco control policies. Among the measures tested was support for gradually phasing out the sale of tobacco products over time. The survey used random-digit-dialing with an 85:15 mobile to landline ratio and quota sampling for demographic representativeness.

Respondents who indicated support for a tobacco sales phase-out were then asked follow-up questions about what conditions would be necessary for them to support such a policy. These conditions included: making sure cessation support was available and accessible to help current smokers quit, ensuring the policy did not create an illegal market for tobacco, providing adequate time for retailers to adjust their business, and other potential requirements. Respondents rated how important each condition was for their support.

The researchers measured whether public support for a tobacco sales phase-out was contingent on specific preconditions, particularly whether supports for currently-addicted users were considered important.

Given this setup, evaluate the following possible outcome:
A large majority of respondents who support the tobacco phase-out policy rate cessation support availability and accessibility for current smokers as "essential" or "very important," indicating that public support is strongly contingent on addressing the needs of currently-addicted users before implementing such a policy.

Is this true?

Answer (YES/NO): YES